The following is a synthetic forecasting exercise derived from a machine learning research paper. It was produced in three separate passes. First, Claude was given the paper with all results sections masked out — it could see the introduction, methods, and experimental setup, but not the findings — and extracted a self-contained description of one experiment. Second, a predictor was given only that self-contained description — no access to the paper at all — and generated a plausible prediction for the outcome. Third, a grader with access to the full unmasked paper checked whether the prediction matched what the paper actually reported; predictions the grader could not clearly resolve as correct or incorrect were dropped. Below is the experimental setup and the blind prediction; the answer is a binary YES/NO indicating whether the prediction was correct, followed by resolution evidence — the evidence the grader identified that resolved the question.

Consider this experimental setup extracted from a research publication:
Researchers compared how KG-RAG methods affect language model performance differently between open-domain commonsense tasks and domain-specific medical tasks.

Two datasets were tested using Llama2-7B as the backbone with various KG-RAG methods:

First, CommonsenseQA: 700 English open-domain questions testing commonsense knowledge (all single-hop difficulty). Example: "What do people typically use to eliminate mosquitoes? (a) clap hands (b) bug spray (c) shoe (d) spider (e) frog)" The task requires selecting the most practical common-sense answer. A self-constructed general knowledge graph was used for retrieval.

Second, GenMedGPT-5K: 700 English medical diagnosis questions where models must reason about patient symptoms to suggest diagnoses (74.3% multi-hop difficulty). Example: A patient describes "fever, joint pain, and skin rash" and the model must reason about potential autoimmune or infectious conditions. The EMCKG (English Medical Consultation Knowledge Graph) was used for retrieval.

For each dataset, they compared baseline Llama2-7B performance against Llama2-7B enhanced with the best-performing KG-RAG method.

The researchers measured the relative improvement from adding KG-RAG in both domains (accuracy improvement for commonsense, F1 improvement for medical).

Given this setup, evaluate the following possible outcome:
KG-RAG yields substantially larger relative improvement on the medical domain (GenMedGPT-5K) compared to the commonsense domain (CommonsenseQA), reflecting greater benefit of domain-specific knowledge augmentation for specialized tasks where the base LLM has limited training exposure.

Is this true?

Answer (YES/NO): NO